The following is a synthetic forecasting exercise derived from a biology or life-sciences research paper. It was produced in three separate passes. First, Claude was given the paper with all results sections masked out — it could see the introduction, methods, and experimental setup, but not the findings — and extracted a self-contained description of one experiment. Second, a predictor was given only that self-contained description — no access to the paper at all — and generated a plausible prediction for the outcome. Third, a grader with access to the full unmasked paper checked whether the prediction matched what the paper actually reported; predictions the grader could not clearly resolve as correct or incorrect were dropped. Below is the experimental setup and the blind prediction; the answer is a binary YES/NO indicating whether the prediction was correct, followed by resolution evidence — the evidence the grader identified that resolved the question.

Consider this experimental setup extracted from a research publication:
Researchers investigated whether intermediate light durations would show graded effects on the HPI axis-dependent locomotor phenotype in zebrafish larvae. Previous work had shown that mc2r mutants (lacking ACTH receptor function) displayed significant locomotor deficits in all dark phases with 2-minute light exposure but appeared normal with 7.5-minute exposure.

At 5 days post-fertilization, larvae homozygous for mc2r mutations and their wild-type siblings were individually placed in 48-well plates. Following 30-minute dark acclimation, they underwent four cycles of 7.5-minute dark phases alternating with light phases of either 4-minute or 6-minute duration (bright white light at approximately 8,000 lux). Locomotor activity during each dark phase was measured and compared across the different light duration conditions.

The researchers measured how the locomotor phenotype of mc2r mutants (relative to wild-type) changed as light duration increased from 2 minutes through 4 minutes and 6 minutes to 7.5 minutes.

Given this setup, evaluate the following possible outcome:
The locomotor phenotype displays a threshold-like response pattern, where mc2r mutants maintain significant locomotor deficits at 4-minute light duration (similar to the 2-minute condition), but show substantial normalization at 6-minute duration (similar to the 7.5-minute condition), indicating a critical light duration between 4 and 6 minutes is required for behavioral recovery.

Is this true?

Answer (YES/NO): NO